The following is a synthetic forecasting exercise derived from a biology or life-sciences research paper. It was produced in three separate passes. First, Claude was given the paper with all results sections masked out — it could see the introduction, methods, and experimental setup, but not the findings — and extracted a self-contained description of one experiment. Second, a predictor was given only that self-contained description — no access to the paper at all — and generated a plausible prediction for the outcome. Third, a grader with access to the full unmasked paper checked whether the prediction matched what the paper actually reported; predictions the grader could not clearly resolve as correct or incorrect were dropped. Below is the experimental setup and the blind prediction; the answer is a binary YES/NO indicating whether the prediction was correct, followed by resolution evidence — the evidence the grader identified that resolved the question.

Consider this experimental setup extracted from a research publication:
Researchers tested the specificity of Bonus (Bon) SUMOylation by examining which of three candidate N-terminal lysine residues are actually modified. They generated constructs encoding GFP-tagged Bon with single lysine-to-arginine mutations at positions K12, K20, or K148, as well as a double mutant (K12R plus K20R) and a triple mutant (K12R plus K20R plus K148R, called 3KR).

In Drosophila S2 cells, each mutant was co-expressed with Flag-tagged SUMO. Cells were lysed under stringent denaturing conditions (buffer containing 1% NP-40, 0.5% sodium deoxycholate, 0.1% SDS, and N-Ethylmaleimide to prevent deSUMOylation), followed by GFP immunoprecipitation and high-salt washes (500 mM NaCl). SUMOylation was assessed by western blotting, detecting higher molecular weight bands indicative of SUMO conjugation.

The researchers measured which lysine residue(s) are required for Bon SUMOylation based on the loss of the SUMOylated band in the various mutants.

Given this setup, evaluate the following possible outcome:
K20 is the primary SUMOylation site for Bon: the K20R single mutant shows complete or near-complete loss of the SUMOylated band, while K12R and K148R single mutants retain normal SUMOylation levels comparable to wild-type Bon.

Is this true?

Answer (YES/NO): NO